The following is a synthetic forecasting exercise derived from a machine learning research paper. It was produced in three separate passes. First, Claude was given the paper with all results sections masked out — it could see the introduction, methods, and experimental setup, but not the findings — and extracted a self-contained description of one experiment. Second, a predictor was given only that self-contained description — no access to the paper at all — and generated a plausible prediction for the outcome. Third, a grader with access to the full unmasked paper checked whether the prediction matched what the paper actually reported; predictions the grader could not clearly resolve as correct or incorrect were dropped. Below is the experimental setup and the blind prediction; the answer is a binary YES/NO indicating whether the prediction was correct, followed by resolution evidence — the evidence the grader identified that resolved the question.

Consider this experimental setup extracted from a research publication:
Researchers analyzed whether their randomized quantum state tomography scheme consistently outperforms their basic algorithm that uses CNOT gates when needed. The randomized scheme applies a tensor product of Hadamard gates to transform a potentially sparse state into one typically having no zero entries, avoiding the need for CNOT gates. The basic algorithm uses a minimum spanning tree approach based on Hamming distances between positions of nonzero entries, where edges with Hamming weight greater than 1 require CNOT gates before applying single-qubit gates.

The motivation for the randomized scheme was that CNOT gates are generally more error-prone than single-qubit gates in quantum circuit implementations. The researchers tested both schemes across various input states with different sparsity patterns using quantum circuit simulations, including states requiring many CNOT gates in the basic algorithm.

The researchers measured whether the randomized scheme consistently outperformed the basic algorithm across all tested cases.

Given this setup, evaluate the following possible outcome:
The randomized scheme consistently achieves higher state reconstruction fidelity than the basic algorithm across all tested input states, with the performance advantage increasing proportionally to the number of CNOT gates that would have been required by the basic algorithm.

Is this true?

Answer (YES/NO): NO